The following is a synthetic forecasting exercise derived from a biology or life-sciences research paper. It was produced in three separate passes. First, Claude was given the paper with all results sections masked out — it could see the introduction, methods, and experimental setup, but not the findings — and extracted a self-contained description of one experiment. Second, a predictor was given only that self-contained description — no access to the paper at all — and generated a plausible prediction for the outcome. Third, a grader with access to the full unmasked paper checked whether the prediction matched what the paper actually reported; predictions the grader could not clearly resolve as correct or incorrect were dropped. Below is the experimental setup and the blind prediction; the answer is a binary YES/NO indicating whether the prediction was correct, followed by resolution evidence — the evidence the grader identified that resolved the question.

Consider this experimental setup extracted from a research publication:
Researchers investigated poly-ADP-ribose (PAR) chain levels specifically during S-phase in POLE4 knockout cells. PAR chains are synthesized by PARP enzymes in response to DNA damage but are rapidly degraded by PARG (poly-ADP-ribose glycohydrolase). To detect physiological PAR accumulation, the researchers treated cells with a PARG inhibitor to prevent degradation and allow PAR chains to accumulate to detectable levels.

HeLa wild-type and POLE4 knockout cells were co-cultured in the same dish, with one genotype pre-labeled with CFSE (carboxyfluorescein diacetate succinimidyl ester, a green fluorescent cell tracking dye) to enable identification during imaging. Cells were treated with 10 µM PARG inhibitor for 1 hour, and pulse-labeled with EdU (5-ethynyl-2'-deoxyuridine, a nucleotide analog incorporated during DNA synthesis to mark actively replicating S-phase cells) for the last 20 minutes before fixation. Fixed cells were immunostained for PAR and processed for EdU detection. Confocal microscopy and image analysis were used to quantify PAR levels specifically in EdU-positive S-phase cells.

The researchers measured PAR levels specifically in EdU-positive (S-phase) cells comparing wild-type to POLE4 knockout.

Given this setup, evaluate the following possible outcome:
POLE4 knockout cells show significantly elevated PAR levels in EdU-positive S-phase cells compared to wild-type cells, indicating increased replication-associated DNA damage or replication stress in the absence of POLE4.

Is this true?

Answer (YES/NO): NO